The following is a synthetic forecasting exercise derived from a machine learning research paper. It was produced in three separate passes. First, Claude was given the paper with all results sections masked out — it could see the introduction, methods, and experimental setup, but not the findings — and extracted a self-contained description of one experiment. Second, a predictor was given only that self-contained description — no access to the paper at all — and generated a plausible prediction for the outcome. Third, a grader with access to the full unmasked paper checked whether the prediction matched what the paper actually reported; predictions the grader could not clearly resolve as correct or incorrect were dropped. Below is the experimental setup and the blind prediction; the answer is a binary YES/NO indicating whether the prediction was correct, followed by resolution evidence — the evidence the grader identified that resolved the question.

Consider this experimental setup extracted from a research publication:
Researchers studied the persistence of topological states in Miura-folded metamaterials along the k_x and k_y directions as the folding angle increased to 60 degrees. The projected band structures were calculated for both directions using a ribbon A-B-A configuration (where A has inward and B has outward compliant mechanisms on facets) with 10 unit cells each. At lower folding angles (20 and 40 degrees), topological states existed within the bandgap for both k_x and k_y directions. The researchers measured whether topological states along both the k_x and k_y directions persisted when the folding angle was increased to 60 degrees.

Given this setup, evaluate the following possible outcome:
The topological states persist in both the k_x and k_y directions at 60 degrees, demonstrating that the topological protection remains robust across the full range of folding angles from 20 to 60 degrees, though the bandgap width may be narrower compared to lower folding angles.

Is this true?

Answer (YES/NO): NO